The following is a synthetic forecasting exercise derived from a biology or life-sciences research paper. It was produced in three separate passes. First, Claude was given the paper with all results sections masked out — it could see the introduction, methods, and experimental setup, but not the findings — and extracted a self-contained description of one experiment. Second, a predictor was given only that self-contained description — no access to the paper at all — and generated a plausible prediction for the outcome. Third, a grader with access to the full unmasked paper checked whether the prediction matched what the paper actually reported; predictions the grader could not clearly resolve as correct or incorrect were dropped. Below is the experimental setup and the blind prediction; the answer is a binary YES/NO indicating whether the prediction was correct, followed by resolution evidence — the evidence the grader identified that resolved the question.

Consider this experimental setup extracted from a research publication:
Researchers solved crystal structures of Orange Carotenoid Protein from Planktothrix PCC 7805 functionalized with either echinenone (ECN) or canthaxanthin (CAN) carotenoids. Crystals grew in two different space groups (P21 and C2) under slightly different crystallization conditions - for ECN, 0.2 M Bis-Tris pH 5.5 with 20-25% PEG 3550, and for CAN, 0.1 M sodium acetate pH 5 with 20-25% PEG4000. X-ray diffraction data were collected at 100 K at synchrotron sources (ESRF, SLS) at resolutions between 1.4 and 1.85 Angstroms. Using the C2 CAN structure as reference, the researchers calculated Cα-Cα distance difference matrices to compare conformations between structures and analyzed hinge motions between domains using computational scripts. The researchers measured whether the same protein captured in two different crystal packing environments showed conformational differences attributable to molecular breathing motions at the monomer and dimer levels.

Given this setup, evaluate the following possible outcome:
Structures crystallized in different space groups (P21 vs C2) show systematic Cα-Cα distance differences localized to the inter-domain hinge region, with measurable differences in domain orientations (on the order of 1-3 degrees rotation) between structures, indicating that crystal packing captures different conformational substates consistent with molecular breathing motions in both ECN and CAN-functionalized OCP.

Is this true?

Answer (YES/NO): YES